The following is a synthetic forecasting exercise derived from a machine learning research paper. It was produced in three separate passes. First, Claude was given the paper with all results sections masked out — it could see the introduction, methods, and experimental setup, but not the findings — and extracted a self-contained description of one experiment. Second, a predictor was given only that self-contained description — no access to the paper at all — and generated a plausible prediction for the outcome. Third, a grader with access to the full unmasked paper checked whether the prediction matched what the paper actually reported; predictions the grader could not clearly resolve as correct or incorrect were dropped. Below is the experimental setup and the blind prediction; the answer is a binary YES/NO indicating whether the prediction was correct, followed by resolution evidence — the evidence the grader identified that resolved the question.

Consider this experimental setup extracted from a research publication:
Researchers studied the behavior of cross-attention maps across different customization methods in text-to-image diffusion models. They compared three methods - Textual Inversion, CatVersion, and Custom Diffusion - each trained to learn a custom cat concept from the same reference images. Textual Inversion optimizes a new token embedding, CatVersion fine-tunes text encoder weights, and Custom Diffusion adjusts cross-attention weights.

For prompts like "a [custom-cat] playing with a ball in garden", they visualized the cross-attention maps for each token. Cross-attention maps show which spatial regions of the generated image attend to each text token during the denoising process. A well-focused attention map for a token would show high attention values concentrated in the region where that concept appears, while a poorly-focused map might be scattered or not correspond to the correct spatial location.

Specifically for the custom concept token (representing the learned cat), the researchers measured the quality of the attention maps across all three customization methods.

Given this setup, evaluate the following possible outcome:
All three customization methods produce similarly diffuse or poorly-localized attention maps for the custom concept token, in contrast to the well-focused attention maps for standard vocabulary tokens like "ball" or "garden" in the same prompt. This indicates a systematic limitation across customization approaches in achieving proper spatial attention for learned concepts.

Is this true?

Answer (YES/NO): NO